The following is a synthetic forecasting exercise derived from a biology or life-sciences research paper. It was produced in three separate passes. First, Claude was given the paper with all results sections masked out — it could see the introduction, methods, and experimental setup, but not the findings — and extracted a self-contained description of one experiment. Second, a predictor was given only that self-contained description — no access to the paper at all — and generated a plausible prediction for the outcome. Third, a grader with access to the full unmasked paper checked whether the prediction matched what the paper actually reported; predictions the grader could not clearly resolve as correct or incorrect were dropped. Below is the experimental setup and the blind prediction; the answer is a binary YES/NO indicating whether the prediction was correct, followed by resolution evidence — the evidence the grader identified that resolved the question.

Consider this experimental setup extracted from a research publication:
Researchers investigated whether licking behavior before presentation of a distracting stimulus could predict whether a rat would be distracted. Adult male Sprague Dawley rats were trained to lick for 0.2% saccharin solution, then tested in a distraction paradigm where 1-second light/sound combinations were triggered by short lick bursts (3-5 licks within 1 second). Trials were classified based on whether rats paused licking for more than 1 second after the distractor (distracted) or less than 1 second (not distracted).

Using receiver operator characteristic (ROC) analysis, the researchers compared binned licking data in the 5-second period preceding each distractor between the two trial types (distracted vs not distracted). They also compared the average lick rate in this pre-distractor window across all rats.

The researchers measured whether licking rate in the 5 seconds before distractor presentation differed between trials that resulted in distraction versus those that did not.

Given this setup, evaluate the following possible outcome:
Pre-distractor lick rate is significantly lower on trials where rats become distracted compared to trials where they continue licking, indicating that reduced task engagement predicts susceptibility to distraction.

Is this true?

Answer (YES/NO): YES